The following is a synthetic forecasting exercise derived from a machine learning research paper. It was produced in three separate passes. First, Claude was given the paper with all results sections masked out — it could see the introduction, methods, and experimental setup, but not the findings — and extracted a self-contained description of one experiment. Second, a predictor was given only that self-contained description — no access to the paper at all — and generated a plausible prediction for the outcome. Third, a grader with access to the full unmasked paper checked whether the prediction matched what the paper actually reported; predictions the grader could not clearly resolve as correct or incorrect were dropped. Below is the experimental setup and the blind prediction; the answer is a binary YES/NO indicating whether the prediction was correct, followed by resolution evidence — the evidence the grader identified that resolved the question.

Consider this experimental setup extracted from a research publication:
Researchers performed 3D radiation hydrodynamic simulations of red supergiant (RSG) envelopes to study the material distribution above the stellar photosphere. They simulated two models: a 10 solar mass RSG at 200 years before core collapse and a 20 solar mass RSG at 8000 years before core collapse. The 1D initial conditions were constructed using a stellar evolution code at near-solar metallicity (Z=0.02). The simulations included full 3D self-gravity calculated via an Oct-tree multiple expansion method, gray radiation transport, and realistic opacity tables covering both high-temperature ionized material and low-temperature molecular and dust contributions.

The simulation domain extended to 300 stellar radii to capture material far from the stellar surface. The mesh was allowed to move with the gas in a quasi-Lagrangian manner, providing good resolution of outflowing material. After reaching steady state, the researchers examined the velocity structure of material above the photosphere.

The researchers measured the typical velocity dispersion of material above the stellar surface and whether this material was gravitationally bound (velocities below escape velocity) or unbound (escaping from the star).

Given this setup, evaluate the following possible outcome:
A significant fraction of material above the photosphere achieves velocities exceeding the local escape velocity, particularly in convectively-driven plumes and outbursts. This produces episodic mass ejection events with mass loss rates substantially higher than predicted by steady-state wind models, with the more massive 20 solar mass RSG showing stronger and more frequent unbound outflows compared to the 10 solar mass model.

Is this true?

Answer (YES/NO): NO